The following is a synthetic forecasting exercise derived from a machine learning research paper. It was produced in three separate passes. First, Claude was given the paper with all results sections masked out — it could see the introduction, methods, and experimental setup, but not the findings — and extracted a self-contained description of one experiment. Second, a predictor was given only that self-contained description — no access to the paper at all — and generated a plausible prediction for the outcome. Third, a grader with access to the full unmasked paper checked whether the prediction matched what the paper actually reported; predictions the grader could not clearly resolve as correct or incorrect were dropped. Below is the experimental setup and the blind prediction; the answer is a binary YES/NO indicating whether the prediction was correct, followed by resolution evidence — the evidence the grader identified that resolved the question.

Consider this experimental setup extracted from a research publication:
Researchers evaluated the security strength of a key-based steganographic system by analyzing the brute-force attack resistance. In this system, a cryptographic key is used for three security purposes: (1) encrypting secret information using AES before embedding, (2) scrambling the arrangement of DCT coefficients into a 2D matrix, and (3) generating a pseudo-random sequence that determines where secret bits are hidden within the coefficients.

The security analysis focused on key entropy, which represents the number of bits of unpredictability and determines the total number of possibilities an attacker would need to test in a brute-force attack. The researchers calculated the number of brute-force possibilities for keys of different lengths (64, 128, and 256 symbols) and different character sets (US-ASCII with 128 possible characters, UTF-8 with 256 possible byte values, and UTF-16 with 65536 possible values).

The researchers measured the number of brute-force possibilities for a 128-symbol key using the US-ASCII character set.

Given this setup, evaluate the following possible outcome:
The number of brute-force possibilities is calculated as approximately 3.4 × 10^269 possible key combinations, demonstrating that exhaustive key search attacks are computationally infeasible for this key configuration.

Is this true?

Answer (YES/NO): NO